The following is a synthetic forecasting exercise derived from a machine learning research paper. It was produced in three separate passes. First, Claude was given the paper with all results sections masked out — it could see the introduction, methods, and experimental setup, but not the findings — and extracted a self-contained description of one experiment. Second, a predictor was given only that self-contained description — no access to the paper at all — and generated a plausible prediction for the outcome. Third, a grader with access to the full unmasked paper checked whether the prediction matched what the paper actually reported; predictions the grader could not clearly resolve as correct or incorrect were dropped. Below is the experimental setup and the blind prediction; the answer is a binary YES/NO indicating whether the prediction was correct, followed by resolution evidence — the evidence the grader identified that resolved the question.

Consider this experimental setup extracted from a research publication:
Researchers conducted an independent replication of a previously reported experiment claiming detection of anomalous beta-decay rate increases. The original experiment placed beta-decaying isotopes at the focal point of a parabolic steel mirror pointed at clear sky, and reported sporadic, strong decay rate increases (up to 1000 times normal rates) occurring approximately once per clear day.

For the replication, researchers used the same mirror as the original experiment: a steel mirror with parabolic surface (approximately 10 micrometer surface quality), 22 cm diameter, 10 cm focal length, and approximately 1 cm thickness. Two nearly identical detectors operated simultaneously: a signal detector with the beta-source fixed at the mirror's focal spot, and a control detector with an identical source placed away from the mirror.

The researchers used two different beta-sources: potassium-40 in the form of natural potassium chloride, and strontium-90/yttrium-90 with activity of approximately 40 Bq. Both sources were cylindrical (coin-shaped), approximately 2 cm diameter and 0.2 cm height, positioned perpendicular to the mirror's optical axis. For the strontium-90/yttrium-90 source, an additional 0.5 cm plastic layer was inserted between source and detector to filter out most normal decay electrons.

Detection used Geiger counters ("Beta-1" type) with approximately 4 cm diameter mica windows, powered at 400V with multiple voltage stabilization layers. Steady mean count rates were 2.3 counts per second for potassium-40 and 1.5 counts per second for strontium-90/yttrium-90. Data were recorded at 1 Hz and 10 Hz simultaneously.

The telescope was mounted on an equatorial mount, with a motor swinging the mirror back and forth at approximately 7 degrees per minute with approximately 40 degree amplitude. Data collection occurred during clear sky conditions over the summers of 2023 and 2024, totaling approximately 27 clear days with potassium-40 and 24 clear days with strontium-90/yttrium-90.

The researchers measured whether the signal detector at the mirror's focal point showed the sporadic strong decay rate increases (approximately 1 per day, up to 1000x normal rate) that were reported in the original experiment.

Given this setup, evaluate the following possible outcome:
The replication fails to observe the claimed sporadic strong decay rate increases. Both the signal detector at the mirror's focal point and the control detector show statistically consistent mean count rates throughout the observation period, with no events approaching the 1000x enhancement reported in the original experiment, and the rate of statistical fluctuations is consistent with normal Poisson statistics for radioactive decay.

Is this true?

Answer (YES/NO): YES